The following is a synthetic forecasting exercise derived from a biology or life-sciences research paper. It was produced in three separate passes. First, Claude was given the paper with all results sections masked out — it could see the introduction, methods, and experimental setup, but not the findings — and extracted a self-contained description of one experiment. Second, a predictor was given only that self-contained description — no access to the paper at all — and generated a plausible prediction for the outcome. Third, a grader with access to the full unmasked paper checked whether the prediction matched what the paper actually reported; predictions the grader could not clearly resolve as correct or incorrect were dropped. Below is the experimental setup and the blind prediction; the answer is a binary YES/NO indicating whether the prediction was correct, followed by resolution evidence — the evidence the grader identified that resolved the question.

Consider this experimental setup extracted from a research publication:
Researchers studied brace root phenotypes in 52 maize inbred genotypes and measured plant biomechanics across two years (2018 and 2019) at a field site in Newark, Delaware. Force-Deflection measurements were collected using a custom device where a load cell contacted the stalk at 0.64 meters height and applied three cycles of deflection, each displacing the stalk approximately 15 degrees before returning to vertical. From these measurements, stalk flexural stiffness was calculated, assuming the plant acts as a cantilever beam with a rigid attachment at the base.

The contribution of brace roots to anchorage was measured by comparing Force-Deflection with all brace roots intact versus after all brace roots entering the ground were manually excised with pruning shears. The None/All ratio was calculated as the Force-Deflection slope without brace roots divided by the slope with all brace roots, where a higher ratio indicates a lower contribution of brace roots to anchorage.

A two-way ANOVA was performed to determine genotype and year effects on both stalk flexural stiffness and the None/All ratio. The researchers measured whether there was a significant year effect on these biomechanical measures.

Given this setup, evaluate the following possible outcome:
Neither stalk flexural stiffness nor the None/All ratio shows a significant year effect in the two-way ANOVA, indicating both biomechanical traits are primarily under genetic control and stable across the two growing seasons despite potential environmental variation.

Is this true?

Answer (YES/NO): NO